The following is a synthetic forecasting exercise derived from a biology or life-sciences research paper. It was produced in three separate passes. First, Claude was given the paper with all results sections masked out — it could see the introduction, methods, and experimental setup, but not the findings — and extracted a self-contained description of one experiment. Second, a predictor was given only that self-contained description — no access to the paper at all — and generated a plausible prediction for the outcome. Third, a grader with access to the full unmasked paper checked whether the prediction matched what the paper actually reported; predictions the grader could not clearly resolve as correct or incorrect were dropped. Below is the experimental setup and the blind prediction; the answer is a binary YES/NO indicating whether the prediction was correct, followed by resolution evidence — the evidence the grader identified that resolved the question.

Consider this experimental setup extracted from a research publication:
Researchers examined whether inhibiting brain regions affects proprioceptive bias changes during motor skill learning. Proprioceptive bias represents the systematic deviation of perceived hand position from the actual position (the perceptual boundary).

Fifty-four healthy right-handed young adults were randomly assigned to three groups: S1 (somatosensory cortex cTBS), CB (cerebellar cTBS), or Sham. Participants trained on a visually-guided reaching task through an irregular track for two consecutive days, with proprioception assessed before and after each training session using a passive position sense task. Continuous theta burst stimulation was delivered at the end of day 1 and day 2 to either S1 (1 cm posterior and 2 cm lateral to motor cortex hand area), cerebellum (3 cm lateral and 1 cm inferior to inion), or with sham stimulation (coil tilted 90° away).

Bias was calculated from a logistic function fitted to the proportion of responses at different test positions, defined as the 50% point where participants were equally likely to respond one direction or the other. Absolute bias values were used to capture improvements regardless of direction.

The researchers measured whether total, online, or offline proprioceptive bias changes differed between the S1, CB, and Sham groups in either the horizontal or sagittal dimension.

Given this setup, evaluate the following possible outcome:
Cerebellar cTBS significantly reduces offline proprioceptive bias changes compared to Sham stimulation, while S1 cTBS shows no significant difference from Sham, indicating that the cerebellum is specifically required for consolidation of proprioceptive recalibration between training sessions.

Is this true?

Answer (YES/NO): NO